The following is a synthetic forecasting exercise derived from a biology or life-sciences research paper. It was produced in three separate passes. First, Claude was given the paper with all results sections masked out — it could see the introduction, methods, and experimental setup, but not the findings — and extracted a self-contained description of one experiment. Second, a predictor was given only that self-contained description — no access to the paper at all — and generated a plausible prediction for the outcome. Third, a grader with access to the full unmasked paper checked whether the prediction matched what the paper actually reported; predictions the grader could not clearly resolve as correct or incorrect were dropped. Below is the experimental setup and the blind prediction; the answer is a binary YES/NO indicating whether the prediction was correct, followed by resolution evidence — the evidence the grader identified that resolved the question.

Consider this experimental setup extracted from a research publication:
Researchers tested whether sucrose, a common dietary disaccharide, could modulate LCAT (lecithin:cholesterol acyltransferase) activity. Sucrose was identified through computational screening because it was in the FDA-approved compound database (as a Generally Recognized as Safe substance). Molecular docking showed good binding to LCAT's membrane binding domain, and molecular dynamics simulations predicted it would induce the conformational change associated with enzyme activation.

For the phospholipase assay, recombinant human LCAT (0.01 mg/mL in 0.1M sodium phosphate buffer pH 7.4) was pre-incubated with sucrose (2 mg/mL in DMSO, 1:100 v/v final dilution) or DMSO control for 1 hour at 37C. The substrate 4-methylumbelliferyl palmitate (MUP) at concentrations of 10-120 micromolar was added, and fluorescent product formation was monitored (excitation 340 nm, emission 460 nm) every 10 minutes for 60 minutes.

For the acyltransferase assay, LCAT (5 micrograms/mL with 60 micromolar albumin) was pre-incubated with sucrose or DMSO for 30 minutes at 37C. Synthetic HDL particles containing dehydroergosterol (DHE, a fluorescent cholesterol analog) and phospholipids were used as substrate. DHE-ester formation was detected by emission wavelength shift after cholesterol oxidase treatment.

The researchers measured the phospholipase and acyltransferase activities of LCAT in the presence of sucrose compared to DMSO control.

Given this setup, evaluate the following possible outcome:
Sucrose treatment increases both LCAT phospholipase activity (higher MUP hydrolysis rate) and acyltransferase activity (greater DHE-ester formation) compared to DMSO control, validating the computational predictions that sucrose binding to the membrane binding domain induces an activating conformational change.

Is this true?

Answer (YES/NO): YES